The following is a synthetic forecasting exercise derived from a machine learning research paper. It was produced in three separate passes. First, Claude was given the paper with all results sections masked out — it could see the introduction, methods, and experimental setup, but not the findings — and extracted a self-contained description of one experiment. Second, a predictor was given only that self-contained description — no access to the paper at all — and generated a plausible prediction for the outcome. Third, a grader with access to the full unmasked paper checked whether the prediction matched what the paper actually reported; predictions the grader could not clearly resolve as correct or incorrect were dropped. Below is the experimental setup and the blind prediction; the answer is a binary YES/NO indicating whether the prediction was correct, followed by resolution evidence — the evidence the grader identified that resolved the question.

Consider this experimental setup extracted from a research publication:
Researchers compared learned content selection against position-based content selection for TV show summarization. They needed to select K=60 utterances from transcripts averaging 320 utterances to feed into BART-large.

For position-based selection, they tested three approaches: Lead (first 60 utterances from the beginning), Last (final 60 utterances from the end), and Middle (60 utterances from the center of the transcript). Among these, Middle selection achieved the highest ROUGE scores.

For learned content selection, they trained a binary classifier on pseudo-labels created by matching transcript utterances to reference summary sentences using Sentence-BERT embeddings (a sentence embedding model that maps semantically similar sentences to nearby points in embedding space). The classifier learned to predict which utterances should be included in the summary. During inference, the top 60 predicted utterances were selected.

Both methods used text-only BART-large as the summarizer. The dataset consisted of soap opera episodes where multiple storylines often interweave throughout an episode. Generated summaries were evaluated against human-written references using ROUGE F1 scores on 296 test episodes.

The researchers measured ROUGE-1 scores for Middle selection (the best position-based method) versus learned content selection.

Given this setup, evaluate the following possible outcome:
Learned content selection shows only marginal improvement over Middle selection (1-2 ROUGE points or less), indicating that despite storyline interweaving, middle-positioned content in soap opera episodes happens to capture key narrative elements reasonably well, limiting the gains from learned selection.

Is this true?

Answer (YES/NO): YES